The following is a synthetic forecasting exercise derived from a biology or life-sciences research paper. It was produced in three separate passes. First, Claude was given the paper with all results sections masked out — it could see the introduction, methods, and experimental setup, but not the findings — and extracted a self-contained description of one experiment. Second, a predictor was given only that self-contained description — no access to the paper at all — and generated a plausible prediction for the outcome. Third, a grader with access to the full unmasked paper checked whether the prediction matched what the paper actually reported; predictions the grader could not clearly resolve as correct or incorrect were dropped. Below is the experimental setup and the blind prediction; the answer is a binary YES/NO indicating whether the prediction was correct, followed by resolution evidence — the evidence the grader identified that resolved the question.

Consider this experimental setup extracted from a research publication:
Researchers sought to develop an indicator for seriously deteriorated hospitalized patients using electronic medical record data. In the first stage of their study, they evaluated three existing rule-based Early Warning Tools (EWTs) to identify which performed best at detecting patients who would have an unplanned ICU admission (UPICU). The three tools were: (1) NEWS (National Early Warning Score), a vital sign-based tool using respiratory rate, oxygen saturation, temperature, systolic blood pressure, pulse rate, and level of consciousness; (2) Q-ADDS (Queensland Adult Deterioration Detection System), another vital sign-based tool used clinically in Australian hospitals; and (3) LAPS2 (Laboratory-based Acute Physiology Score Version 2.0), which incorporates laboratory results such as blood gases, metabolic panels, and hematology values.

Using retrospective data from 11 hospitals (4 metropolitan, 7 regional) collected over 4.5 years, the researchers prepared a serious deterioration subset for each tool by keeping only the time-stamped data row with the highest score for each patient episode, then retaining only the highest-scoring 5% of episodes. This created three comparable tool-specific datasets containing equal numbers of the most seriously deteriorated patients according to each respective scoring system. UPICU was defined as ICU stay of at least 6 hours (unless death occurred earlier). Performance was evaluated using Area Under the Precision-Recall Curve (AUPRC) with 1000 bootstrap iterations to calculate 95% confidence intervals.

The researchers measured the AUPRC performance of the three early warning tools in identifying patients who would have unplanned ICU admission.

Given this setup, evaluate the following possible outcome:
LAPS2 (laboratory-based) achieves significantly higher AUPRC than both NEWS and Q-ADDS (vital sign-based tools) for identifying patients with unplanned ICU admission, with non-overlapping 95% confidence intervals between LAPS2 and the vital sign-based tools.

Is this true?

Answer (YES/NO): NO